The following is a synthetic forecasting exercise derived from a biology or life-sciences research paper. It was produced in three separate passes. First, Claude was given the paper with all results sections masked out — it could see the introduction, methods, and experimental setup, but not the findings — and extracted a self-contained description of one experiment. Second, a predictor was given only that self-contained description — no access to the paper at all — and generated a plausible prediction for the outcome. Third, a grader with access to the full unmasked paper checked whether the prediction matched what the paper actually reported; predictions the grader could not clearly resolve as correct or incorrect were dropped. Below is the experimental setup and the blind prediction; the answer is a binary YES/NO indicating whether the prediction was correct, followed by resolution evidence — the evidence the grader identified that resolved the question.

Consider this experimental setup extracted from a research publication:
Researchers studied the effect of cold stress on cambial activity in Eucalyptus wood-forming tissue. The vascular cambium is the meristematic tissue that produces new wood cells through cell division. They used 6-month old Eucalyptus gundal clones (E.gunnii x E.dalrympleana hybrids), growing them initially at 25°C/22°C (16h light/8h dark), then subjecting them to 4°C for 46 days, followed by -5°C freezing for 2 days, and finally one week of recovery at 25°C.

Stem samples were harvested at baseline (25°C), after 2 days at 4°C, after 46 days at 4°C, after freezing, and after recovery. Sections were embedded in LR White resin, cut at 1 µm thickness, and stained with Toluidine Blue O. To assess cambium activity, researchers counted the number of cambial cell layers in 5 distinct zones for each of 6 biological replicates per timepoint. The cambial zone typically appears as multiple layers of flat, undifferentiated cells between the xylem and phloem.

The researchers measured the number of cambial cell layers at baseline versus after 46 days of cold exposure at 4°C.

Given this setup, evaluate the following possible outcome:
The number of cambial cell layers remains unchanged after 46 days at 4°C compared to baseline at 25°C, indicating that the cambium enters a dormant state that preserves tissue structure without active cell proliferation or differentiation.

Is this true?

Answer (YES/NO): NO